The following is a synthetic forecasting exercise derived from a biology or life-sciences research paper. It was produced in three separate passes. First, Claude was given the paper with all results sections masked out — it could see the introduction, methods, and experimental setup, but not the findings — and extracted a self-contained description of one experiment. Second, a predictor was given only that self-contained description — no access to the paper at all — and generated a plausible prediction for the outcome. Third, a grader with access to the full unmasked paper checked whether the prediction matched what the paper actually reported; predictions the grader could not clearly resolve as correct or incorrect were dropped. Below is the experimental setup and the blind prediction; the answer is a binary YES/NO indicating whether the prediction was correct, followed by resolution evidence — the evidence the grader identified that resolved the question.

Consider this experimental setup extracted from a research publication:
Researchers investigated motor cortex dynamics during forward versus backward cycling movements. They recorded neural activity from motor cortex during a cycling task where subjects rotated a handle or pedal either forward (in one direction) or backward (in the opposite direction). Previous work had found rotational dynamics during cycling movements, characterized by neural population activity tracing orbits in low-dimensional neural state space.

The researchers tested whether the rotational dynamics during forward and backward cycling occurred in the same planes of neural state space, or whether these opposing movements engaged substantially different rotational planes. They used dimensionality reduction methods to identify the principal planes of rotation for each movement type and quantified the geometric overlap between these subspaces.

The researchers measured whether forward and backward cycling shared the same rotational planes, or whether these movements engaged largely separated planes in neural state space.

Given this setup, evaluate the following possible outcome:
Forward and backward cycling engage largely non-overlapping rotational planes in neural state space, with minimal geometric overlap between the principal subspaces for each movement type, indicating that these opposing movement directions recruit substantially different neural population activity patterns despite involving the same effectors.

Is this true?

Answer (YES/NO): YES